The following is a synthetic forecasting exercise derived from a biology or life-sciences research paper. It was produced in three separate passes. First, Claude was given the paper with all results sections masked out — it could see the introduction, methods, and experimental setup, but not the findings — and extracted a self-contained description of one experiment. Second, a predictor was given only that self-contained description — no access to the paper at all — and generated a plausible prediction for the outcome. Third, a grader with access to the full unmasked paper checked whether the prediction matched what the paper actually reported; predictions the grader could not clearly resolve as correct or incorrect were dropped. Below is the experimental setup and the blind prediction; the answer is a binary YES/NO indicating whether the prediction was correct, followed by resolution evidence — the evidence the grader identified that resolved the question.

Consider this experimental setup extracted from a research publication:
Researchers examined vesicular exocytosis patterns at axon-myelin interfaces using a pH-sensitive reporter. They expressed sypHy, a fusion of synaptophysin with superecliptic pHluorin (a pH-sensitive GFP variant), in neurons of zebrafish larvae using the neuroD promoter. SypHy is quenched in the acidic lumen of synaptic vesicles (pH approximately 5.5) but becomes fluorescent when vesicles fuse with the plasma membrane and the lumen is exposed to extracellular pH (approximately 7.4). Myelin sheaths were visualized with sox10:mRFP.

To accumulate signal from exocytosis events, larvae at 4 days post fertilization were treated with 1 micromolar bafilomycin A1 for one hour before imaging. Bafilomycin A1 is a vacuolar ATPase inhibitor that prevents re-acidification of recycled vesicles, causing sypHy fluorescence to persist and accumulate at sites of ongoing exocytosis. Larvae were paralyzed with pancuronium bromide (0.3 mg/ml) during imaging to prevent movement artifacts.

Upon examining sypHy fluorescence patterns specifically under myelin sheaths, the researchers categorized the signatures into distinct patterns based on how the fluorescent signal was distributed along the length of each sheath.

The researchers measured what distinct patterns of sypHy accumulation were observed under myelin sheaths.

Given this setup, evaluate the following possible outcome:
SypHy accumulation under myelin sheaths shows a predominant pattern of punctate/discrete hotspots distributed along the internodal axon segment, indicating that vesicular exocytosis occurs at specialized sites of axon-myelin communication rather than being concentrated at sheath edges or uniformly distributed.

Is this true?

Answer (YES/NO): NO